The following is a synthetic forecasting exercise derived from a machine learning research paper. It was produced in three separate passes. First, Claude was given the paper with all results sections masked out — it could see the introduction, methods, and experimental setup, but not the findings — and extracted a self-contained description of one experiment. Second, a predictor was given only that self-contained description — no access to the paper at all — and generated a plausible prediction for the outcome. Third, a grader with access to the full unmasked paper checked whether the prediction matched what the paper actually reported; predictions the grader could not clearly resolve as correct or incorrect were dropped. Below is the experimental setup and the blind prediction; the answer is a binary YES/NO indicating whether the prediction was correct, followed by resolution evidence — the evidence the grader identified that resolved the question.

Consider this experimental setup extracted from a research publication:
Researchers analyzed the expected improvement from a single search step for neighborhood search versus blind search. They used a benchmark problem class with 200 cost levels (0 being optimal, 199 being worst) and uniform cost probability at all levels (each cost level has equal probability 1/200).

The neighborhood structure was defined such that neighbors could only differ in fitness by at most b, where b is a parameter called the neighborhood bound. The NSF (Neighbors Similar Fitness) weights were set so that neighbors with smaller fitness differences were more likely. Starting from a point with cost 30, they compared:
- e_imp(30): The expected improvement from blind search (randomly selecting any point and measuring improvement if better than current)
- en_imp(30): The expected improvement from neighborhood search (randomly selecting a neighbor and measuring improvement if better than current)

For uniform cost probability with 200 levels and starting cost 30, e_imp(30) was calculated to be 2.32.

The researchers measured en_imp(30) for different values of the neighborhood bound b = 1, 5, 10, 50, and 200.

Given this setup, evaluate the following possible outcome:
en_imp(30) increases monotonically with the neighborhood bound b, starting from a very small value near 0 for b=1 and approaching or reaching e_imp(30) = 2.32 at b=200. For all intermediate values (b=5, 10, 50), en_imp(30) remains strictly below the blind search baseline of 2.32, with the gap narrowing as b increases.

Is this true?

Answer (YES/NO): NO